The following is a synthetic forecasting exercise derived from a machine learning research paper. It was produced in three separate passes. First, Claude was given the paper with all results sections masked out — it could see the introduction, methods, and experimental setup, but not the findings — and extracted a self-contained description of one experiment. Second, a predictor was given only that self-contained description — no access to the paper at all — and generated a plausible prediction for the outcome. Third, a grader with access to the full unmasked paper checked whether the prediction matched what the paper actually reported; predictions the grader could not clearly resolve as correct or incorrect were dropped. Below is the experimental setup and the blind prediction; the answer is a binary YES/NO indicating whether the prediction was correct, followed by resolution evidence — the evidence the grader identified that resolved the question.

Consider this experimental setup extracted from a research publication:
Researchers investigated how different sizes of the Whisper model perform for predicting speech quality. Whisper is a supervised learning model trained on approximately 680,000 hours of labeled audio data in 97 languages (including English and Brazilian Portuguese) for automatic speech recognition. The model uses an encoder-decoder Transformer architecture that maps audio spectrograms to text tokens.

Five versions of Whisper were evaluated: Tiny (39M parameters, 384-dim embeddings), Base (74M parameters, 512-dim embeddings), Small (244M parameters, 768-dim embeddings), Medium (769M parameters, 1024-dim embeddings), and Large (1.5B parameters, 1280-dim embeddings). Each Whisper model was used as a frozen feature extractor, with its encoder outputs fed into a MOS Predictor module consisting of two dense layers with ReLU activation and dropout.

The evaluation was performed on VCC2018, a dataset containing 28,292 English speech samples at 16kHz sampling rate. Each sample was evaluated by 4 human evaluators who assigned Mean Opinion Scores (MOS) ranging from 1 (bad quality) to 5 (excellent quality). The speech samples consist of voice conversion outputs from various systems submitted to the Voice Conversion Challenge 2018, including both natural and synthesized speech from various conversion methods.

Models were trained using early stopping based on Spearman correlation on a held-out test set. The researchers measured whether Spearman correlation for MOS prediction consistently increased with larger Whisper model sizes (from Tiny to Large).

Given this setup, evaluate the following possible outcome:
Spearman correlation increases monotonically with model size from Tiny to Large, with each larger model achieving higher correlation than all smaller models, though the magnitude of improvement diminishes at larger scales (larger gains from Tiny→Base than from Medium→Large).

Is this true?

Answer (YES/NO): NO